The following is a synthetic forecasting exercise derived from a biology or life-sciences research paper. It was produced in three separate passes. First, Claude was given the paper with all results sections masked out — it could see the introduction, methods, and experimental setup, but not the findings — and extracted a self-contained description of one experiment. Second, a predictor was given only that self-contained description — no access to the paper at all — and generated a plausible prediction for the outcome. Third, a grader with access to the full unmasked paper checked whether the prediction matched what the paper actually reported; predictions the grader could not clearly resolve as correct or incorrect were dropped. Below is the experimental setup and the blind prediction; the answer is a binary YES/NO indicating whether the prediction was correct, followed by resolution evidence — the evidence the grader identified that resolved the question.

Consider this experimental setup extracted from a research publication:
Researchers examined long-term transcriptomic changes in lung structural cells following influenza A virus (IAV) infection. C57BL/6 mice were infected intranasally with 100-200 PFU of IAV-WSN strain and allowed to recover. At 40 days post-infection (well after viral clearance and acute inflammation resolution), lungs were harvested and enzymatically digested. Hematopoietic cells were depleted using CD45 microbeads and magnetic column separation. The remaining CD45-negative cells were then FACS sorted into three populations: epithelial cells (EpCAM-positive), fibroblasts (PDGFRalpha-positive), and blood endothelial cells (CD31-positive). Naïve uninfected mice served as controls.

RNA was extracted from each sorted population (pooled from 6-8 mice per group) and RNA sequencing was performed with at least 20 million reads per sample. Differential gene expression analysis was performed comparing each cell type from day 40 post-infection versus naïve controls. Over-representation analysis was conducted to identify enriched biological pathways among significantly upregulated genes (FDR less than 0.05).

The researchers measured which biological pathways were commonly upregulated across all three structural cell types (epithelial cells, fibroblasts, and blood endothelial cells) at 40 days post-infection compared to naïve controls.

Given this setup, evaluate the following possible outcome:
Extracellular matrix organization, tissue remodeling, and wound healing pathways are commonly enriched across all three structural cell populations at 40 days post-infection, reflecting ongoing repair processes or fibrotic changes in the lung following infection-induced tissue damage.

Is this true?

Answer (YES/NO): NO